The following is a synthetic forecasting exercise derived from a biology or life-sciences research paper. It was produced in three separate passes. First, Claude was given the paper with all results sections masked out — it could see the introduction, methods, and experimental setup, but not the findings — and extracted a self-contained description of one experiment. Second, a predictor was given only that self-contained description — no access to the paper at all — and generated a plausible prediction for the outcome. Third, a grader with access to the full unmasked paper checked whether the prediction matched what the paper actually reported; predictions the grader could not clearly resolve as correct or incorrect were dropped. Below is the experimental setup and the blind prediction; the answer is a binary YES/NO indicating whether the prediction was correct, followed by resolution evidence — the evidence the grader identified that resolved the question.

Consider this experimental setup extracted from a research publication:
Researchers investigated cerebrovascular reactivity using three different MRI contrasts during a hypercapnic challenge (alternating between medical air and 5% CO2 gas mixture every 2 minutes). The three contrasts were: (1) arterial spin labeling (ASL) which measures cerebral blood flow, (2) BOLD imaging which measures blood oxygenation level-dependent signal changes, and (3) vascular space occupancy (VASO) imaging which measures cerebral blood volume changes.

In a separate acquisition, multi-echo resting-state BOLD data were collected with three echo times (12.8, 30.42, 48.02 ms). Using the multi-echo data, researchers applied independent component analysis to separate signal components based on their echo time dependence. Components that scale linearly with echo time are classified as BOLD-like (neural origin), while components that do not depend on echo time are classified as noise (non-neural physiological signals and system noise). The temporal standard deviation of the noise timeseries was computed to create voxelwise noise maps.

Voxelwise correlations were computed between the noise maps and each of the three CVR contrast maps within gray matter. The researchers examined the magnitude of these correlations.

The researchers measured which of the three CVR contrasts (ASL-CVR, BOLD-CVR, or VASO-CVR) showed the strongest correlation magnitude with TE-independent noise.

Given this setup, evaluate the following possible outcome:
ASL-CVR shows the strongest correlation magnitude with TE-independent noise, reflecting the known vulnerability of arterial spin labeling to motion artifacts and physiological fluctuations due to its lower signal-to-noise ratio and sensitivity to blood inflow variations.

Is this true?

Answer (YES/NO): NO